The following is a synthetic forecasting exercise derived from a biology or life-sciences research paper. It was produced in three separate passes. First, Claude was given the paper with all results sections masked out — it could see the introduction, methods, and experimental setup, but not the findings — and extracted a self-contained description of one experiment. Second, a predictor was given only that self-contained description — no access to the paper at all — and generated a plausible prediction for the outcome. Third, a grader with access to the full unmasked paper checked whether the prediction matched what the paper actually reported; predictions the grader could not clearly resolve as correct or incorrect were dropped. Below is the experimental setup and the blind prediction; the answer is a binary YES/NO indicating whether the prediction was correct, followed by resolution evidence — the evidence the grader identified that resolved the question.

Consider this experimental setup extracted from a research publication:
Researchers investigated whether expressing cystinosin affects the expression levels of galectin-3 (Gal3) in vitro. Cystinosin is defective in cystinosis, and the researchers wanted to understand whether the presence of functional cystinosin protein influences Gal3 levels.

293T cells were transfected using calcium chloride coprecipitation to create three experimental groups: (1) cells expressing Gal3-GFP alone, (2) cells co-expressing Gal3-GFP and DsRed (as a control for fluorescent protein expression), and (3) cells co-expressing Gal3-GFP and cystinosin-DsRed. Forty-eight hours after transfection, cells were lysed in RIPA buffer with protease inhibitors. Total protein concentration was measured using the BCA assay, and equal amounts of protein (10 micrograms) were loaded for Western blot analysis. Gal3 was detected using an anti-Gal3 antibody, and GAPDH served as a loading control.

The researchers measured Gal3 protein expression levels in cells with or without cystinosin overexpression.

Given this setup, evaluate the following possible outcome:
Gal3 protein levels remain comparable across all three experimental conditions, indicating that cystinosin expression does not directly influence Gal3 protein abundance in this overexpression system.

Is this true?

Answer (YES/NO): NO